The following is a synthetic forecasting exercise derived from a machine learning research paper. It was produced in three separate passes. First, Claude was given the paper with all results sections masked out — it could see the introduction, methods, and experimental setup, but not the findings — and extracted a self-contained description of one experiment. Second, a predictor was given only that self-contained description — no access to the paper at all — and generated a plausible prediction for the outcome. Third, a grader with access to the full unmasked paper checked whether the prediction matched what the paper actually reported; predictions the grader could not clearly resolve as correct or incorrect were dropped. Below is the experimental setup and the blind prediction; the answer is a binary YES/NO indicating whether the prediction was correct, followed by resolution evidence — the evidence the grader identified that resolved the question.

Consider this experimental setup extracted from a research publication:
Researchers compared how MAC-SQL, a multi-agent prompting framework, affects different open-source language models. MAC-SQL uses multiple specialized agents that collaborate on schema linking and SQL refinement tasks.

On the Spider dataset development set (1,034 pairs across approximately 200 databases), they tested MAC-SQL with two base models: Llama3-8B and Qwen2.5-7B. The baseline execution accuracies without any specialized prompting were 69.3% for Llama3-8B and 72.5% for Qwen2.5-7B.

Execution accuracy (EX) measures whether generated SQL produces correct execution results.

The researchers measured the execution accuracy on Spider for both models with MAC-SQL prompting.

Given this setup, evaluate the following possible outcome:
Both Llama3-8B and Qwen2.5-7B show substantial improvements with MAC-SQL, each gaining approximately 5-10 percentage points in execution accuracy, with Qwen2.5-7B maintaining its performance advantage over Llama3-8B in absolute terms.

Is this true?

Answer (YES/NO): NO